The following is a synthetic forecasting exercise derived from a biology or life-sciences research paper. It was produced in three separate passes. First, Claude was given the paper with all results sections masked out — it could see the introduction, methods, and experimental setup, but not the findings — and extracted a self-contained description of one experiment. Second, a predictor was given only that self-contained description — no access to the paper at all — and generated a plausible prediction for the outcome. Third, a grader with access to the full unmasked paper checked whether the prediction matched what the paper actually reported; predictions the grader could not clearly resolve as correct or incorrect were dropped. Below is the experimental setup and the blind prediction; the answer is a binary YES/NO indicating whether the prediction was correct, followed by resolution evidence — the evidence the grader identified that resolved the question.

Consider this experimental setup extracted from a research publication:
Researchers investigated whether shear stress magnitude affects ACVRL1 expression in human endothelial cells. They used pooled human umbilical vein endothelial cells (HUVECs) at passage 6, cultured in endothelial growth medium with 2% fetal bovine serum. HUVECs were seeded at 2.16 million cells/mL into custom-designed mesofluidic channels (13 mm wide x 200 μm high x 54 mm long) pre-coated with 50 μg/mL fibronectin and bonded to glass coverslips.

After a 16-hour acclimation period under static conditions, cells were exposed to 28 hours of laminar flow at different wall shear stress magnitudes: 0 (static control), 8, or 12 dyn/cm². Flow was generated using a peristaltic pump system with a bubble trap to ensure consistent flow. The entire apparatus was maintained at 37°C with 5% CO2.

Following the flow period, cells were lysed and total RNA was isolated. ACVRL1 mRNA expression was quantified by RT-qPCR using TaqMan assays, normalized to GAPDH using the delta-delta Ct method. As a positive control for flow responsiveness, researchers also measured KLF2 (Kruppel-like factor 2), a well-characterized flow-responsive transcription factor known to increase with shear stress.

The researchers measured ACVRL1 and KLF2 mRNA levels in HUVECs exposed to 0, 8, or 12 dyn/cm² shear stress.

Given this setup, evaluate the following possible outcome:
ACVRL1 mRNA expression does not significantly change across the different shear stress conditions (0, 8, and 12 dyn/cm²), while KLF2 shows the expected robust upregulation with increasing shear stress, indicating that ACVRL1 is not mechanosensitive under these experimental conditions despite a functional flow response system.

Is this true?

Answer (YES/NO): NO